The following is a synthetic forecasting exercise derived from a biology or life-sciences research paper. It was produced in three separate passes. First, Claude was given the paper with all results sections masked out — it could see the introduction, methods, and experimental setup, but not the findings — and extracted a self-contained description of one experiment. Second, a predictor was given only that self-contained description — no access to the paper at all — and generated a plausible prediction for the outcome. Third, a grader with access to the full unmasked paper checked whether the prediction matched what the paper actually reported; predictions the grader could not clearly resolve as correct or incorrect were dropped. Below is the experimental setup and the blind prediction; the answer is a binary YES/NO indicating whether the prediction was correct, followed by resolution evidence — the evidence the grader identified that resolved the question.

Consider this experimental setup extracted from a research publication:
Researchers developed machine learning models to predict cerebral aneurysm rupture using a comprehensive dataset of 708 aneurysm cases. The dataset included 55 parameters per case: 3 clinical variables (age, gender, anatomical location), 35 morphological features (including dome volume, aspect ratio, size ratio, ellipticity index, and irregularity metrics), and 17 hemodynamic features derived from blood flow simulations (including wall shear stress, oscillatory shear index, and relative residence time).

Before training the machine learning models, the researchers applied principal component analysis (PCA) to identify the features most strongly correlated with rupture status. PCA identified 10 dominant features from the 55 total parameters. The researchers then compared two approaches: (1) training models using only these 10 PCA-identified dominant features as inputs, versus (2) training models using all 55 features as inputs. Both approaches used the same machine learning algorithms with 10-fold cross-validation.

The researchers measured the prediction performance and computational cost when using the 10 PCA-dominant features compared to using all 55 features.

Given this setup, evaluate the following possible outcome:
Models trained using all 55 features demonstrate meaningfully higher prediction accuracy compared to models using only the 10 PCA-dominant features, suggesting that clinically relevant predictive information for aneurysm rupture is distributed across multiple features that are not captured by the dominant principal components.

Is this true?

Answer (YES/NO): YES